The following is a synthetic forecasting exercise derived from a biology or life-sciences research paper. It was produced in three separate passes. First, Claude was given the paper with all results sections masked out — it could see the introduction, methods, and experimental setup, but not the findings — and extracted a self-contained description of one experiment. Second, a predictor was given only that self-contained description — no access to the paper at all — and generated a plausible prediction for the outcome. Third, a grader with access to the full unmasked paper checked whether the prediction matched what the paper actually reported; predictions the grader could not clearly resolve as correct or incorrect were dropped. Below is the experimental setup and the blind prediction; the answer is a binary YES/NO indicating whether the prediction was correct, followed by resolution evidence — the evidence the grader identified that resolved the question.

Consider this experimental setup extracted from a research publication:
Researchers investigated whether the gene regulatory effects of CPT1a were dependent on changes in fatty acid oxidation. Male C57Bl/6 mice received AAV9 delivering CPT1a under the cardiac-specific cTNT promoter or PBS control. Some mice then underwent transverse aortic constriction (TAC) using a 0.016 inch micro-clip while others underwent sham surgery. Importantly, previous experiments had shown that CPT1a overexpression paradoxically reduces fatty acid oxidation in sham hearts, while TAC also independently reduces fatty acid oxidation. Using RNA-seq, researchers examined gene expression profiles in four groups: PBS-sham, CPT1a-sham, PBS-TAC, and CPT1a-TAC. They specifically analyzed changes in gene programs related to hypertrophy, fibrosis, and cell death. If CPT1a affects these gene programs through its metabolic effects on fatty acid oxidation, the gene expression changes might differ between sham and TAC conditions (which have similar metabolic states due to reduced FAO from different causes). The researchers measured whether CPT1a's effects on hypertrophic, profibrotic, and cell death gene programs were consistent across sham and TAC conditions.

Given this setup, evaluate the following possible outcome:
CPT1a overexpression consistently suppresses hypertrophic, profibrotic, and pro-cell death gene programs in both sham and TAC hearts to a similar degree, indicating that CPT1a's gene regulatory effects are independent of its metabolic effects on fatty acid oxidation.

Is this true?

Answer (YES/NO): NO